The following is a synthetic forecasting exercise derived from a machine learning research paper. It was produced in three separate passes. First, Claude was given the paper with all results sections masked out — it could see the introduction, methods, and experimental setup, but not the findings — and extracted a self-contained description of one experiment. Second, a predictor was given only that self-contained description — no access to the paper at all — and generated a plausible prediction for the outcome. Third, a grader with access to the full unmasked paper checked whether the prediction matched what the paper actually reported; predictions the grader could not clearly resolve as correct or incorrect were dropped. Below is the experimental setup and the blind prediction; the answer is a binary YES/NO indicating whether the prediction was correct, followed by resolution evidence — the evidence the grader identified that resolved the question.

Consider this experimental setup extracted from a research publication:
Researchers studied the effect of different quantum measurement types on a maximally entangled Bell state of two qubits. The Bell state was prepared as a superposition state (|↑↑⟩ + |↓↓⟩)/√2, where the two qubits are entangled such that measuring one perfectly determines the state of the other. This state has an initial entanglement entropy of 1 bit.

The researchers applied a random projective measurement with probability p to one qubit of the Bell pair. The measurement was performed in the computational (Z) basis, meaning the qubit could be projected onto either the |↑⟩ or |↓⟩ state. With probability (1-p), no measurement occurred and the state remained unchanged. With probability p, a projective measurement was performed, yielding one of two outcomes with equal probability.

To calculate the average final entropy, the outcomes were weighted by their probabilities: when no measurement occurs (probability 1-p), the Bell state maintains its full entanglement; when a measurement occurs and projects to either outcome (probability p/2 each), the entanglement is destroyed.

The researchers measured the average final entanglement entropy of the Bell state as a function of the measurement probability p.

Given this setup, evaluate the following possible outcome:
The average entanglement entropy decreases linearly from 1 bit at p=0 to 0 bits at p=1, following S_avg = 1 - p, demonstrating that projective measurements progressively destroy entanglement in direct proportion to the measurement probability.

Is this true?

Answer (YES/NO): YES